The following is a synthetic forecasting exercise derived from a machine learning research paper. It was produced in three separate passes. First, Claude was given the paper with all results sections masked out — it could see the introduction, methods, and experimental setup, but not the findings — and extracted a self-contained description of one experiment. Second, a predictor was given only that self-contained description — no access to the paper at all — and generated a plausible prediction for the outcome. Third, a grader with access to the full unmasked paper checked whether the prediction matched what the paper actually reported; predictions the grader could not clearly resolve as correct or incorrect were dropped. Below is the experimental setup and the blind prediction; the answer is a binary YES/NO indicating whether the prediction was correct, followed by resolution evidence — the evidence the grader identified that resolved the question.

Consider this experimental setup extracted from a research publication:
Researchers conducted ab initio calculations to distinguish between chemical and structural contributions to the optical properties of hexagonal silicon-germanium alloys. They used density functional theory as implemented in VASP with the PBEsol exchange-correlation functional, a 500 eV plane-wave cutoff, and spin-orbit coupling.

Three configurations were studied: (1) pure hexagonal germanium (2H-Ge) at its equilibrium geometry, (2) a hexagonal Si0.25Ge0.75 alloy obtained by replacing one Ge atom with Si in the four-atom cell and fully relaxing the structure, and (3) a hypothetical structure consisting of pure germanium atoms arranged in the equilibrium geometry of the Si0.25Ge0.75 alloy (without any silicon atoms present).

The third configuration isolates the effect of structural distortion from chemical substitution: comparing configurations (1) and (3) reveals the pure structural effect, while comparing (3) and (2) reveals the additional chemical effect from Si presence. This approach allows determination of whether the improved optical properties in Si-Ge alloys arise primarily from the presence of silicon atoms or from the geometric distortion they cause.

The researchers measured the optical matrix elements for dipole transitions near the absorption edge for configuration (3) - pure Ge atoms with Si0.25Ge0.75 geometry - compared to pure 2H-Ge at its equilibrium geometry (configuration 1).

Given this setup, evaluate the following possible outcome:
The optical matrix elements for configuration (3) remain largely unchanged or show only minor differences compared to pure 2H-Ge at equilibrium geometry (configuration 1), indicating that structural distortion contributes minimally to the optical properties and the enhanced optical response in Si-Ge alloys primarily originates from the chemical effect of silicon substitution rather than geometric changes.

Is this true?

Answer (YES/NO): YES